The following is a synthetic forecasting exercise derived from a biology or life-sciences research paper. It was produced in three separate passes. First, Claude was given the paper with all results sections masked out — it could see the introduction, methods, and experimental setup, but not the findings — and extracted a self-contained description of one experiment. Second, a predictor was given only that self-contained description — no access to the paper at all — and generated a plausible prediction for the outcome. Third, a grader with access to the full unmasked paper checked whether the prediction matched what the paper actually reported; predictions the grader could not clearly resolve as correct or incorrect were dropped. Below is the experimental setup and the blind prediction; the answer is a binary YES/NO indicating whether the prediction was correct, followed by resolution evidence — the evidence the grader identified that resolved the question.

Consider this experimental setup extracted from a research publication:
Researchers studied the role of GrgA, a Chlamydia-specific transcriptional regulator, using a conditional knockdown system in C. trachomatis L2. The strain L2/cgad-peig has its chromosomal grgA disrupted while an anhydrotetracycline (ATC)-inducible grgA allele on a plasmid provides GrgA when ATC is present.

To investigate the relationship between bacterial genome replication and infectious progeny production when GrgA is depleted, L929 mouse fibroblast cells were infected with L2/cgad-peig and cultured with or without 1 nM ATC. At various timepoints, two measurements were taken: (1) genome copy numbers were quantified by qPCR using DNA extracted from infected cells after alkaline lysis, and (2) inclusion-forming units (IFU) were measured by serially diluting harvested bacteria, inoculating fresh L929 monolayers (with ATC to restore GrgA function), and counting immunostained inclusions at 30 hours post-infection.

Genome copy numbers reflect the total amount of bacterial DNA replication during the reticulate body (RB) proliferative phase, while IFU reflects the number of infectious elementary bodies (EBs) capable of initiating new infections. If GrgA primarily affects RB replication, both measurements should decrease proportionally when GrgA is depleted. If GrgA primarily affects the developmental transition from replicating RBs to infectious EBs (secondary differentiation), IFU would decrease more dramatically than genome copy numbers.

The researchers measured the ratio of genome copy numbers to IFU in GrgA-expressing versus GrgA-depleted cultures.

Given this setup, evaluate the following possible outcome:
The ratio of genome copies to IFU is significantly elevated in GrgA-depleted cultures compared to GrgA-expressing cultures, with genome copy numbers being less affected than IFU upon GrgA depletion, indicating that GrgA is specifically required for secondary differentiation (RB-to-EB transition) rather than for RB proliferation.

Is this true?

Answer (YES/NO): YES